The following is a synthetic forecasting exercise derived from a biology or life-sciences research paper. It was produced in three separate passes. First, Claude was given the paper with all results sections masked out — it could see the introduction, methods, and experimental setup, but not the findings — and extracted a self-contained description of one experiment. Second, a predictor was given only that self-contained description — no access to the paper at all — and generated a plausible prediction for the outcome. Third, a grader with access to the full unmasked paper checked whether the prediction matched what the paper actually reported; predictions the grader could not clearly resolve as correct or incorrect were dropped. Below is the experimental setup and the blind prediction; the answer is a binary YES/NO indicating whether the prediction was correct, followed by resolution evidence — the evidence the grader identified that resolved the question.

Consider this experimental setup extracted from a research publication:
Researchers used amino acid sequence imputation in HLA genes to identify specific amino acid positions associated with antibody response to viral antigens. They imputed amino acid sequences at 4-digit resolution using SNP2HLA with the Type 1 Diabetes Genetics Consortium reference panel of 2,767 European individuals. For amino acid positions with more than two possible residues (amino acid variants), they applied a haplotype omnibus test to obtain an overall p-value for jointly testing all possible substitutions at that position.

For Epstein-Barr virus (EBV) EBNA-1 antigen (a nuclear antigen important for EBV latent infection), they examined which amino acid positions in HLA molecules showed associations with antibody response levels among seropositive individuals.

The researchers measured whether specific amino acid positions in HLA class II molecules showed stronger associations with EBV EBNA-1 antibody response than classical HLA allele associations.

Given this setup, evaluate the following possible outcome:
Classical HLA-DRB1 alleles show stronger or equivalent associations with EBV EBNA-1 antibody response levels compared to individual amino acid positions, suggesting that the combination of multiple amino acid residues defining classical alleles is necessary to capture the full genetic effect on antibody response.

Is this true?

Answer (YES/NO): NO